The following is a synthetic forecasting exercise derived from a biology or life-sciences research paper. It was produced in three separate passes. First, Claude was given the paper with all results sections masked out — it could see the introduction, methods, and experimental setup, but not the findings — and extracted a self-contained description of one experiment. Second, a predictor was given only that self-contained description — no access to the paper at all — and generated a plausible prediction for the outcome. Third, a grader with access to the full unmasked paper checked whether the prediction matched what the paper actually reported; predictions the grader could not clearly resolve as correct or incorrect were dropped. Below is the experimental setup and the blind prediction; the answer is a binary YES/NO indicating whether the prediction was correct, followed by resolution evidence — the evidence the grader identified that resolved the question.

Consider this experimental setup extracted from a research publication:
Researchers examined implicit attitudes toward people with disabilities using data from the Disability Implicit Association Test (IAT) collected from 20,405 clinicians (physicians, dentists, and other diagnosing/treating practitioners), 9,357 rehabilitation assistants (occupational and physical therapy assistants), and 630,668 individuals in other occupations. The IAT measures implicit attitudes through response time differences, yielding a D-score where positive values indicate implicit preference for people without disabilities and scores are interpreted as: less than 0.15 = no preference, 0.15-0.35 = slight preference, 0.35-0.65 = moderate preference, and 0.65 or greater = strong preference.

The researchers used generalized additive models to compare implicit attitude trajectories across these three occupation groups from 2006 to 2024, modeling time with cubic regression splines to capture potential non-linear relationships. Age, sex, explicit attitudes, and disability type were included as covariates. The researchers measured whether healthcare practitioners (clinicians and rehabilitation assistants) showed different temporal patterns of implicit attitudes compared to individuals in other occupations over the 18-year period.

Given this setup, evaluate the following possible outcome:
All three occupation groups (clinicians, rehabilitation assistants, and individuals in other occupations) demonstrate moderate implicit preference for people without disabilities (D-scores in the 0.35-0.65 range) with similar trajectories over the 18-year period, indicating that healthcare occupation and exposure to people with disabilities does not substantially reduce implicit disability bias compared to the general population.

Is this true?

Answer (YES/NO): NO